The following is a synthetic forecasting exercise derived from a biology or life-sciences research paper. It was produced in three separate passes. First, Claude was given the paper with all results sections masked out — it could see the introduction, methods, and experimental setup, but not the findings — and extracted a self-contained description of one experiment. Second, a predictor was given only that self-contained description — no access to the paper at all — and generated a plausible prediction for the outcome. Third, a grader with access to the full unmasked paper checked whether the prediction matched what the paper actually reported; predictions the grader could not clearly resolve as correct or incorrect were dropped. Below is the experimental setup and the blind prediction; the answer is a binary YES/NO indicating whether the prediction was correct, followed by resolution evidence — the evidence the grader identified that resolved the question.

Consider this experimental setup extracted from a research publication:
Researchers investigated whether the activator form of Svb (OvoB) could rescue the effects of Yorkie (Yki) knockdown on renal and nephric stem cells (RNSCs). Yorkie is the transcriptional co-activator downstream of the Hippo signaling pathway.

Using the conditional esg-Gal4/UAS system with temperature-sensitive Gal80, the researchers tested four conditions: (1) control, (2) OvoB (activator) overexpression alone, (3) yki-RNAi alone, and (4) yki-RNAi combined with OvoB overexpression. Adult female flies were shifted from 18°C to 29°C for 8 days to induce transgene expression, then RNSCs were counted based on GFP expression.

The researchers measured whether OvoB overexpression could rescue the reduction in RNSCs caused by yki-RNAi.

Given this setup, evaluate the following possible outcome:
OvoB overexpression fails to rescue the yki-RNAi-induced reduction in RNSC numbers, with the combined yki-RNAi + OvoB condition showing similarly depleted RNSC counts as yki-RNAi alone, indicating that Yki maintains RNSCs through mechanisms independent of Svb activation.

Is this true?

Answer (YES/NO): YES